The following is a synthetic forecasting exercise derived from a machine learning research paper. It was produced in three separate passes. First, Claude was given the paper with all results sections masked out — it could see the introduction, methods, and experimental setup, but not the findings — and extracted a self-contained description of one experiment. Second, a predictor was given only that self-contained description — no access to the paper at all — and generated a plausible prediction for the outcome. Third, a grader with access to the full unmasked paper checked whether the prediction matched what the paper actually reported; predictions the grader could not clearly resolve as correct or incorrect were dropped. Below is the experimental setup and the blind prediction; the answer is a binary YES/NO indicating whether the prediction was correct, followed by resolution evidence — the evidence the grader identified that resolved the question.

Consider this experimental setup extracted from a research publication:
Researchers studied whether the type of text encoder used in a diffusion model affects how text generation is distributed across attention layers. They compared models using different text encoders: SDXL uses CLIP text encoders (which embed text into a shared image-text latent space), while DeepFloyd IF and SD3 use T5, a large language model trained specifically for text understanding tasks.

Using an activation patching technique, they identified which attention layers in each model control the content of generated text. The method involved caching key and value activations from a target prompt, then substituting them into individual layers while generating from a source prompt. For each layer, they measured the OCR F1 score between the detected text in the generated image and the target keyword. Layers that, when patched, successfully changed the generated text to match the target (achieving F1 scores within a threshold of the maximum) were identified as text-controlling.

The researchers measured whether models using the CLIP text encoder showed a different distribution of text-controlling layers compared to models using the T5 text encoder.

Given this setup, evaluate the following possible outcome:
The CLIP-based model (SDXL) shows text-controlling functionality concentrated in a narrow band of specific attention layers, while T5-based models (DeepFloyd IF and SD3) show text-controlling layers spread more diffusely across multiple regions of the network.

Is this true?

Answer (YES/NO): NO